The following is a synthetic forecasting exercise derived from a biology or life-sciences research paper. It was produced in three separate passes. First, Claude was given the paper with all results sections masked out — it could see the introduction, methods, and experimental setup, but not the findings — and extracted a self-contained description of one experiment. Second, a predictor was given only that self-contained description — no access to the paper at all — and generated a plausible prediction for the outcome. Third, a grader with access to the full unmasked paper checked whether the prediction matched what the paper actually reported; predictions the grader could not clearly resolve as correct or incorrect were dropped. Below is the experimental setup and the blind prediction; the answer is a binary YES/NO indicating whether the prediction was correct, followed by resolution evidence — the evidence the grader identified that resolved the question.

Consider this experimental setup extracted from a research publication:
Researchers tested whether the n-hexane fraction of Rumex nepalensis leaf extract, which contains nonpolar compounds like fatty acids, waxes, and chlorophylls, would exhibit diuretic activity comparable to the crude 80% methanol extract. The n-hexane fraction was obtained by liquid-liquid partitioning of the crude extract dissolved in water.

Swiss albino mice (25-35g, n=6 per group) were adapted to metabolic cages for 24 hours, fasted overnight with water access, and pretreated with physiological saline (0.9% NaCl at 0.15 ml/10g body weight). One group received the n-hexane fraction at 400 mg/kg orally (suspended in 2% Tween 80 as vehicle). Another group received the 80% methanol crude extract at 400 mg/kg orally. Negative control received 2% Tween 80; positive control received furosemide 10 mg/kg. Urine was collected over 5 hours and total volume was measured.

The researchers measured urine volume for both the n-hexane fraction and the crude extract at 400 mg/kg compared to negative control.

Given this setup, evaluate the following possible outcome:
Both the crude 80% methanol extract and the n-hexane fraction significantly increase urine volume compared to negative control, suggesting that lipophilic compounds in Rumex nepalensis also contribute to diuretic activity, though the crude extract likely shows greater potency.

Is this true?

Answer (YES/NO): NO